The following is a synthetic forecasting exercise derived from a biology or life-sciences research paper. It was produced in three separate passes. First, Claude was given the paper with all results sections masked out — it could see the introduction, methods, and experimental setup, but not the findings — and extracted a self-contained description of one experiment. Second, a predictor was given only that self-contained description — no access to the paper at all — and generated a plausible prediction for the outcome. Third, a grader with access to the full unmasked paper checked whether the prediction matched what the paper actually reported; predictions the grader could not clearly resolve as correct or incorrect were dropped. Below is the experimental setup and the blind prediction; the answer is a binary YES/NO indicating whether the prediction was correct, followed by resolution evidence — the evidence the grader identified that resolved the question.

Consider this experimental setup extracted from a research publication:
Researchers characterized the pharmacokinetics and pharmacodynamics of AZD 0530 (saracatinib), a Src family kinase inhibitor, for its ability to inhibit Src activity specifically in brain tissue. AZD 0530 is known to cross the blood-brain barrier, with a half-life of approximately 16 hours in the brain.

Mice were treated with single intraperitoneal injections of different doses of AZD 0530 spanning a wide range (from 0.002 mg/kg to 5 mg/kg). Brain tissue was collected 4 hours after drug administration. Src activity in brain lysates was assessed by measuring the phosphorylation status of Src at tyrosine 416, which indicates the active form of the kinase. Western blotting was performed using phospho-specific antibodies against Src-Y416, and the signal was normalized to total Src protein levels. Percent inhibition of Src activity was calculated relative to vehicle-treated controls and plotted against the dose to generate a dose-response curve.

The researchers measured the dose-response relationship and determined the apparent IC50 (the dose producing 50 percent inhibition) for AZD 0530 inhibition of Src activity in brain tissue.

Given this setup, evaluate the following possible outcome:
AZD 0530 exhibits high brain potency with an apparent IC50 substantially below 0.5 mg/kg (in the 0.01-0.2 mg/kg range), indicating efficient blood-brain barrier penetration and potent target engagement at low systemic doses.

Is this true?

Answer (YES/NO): YES